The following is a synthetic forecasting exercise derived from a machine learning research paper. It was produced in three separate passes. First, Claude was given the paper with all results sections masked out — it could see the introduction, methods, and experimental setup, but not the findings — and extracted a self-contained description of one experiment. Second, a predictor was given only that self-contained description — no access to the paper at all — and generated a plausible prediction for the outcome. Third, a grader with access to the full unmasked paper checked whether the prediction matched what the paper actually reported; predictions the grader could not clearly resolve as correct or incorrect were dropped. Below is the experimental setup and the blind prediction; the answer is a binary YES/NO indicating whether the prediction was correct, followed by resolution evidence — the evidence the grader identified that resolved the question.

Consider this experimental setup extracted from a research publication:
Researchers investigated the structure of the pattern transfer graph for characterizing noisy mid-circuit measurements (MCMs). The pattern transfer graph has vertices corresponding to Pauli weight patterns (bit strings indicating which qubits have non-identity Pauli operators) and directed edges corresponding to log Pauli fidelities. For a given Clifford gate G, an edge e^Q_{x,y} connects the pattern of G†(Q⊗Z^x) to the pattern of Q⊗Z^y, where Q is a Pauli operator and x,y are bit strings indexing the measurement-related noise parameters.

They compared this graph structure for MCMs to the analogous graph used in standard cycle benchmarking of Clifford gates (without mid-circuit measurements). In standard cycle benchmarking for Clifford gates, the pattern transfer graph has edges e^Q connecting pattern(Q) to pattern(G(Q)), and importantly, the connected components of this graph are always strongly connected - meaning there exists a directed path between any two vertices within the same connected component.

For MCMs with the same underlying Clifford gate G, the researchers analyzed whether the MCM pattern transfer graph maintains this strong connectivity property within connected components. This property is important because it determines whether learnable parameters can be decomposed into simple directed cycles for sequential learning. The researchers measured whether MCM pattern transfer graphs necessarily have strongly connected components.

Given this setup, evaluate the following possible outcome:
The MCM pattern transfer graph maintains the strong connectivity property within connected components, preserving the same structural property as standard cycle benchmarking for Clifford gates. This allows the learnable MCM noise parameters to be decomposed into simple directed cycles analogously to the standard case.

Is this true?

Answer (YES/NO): NO